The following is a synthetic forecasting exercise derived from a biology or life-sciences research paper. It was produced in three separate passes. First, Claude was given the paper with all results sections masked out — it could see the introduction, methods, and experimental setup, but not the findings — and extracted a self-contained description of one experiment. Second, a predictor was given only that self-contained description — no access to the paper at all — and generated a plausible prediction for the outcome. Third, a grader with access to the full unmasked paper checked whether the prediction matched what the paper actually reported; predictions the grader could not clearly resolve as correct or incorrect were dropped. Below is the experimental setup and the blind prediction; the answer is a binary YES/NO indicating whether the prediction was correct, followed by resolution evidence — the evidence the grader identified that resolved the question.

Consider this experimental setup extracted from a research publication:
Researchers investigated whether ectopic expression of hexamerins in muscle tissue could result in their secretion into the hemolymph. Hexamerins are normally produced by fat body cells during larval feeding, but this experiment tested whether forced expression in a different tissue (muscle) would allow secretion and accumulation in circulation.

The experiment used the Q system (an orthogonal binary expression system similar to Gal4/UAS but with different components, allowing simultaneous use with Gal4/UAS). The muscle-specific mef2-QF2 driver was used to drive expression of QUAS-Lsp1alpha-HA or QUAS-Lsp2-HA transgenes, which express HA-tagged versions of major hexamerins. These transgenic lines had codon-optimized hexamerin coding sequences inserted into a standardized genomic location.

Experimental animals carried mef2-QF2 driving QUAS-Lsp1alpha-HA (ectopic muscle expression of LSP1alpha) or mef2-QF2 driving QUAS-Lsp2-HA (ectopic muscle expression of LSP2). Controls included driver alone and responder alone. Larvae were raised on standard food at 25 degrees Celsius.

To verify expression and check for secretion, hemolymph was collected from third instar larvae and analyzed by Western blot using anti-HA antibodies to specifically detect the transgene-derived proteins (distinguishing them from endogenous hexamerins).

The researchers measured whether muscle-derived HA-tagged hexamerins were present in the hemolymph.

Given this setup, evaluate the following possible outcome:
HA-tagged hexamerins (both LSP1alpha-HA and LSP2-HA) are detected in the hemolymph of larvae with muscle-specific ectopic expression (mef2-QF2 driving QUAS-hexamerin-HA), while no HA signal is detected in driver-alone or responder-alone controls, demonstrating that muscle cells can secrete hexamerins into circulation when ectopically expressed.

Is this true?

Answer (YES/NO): YES